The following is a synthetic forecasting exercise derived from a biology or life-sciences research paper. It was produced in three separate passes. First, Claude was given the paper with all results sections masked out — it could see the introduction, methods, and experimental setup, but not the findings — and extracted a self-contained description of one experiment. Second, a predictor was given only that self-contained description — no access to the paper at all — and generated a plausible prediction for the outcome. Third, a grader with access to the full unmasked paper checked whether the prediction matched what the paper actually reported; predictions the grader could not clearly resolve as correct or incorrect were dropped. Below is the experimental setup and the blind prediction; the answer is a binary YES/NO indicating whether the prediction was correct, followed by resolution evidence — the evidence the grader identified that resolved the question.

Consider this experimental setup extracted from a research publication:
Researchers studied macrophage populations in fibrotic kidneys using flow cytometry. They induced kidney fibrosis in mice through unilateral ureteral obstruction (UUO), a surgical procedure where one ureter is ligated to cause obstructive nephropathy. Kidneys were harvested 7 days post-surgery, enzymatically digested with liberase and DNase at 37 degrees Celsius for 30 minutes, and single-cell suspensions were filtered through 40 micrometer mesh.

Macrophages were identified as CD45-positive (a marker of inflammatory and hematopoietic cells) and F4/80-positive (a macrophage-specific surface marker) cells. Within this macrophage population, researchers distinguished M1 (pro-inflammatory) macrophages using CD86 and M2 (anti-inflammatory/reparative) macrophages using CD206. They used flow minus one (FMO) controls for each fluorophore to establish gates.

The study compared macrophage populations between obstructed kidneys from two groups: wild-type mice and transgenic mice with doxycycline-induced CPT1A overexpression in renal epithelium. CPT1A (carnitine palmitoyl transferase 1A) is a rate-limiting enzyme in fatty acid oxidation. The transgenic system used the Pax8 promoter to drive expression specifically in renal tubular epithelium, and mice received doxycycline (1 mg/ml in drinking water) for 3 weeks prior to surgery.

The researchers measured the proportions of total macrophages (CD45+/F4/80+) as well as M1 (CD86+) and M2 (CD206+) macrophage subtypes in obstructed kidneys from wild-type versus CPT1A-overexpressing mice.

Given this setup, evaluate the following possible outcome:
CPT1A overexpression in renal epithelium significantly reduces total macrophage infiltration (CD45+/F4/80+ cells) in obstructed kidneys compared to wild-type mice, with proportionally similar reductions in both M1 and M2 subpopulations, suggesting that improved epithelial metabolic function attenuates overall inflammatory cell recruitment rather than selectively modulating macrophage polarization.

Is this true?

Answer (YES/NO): NO